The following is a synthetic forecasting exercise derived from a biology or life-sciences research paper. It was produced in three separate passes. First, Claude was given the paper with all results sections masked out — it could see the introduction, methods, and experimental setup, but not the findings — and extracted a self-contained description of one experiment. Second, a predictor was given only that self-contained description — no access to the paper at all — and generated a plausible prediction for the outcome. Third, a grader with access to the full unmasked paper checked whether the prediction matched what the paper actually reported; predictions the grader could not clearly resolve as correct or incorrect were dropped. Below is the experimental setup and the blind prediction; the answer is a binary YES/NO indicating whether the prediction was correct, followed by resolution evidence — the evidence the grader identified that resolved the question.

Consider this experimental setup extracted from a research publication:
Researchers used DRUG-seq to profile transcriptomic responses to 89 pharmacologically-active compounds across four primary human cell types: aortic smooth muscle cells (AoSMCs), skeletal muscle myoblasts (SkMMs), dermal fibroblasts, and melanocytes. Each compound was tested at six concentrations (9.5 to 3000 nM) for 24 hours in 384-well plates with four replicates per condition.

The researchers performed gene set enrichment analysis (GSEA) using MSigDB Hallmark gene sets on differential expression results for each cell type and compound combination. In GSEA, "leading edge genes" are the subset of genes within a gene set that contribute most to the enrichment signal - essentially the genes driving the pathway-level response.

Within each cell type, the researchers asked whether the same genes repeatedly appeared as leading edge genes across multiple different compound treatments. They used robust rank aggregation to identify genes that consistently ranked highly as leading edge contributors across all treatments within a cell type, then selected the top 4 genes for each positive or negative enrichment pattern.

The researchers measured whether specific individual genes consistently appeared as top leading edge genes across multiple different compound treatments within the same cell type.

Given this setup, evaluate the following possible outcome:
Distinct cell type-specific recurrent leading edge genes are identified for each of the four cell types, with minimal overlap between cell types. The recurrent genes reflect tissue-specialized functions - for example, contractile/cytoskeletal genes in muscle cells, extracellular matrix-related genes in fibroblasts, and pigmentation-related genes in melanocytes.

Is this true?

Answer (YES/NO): NO